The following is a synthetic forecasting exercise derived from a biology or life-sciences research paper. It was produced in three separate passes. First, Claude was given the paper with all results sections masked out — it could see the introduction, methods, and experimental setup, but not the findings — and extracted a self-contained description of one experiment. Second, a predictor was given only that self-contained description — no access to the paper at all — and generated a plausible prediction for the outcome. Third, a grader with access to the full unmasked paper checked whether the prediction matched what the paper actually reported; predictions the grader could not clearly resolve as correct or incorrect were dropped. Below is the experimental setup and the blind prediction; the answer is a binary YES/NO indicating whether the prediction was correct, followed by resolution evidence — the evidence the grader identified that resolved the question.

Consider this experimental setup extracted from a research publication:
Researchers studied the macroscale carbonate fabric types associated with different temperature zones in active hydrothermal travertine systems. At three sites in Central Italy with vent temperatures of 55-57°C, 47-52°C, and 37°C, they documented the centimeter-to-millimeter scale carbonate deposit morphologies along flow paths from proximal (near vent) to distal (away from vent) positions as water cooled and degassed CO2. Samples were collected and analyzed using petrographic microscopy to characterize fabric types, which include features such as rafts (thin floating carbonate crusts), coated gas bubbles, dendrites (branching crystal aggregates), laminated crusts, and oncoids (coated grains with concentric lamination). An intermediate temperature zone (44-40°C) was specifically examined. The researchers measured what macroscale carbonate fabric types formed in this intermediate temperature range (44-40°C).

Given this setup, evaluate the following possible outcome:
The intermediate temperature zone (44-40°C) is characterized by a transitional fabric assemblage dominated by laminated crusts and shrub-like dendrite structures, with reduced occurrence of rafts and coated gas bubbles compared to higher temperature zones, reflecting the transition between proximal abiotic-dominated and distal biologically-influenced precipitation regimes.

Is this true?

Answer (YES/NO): NO